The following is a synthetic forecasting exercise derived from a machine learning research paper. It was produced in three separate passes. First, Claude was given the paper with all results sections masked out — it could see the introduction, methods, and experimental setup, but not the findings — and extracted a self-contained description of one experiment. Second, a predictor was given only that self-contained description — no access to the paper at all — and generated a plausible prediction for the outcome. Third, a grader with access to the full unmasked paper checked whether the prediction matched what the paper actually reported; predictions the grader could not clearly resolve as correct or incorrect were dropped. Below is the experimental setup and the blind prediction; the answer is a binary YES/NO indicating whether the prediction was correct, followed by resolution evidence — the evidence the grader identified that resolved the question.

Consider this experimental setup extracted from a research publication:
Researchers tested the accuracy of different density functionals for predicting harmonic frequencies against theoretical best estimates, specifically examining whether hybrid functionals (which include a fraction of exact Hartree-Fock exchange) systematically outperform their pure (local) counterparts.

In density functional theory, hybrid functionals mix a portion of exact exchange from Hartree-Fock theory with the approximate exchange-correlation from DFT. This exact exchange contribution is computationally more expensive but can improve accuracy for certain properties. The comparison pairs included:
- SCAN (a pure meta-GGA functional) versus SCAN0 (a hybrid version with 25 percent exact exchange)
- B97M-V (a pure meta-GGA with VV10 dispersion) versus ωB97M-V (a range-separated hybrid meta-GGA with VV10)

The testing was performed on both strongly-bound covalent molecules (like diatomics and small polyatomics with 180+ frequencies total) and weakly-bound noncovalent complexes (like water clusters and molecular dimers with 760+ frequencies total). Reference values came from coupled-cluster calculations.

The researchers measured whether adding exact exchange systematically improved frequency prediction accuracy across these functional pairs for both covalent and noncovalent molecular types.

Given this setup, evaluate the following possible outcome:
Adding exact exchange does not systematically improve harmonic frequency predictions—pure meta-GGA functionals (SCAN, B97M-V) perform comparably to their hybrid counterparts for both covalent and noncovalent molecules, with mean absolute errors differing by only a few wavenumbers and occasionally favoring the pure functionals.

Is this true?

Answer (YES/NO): YES